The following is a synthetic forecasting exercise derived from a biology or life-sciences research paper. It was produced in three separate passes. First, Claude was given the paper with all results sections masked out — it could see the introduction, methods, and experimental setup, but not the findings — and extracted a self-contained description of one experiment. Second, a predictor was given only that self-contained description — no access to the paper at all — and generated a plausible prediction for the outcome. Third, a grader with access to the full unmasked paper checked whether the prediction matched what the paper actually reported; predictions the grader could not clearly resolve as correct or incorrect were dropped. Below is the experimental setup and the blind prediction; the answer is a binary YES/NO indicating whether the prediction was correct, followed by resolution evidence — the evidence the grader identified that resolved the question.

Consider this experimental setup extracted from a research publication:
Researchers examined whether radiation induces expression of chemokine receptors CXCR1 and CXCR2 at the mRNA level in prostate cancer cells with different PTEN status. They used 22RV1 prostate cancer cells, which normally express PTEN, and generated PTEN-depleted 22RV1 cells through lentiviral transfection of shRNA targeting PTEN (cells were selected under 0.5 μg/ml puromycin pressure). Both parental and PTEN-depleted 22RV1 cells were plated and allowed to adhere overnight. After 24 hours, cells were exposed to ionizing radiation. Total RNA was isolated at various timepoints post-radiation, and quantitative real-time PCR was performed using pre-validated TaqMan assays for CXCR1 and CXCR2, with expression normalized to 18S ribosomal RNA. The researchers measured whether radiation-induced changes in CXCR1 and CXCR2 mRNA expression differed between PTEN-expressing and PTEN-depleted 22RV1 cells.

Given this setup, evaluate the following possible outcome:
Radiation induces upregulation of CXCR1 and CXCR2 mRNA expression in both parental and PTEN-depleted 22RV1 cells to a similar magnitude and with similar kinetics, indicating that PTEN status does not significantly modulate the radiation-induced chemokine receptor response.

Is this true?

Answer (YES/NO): YES